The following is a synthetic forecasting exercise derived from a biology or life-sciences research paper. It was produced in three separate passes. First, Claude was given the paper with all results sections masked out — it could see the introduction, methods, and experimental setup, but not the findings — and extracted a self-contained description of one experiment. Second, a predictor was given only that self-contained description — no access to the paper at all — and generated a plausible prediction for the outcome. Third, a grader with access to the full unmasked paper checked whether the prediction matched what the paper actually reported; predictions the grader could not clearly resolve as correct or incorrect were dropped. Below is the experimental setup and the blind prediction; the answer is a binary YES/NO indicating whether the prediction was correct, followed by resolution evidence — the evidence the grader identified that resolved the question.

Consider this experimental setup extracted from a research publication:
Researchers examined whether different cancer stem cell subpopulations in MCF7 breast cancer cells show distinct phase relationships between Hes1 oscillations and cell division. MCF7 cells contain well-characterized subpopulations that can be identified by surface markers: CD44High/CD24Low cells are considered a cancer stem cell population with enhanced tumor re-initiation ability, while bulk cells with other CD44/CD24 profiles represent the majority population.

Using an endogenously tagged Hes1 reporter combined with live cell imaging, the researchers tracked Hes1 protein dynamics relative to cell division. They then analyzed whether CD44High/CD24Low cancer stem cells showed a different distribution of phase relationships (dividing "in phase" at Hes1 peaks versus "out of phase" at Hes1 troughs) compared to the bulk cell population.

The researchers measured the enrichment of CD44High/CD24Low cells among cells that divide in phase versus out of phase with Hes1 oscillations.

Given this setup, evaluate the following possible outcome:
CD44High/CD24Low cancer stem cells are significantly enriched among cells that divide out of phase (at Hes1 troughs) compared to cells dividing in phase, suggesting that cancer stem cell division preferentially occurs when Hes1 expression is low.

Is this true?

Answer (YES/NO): YES